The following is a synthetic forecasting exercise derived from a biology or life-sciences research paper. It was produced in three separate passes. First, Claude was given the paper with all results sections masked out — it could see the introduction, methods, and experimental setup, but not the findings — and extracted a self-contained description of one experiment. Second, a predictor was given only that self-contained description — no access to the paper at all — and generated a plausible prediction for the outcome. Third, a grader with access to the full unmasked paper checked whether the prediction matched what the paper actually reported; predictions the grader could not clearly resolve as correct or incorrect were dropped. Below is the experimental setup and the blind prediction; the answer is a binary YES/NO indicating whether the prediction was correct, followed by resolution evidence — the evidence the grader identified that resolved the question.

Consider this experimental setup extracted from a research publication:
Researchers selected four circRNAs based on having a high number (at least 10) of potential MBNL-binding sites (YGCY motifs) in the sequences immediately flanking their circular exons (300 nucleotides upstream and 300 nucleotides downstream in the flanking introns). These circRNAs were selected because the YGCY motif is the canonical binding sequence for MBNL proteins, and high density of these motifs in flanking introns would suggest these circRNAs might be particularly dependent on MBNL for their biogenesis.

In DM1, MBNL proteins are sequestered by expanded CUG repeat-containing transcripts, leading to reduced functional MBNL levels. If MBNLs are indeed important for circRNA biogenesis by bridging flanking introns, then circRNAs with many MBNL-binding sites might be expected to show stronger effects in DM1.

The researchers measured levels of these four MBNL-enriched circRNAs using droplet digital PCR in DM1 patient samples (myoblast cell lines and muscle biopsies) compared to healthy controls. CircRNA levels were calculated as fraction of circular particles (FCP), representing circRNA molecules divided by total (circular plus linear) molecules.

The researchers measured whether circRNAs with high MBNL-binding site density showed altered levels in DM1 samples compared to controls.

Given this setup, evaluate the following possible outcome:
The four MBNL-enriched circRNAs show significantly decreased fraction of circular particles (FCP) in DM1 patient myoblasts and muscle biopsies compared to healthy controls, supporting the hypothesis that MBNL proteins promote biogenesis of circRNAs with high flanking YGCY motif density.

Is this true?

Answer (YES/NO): NO